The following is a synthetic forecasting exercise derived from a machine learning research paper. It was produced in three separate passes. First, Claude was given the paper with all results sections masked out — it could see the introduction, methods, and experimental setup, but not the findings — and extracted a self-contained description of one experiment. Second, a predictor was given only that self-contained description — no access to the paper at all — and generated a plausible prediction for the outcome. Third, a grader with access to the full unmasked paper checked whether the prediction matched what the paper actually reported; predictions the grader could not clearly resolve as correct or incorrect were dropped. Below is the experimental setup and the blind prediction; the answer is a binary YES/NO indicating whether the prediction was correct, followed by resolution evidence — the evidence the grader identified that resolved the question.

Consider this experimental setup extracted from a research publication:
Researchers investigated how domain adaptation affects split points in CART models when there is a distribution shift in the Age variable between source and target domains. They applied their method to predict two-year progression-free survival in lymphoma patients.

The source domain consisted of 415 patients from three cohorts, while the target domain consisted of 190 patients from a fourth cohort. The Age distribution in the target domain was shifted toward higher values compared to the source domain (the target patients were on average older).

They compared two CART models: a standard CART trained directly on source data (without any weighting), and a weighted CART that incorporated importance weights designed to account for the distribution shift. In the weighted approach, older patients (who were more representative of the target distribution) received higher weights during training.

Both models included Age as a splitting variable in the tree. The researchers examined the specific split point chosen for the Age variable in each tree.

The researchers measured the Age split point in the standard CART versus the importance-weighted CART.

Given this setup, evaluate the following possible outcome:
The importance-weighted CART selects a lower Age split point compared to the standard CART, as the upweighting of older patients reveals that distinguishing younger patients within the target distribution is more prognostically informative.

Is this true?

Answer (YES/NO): NO